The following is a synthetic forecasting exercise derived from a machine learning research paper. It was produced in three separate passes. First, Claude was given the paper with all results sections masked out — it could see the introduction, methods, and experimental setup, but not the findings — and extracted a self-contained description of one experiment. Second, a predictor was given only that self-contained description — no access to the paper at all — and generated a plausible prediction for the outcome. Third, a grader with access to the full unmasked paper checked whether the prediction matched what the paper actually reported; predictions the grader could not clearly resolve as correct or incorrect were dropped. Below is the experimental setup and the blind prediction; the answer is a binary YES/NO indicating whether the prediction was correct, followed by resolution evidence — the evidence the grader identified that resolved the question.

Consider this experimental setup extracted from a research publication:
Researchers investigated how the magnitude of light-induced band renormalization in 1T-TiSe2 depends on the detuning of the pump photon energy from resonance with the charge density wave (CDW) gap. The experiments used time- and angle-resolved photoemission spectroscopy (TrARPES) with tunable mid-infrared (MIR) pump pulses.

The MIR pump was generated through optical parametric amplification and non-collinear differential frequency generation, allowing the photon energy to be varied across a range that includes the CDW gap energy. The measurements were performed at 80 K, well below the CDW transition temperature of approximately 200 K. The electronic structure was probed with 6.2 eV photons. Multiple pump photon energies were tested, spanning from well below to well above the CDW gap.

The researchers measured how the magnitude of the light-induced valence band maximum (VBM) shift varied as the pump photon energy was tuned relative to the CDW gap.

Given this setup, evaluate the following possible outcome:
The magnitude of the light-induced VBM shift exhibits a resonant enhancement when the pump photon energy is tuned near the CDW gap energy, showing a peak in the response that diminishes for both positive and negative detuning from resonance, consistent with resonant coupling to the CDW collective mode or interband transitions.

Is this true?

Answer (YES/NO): YES